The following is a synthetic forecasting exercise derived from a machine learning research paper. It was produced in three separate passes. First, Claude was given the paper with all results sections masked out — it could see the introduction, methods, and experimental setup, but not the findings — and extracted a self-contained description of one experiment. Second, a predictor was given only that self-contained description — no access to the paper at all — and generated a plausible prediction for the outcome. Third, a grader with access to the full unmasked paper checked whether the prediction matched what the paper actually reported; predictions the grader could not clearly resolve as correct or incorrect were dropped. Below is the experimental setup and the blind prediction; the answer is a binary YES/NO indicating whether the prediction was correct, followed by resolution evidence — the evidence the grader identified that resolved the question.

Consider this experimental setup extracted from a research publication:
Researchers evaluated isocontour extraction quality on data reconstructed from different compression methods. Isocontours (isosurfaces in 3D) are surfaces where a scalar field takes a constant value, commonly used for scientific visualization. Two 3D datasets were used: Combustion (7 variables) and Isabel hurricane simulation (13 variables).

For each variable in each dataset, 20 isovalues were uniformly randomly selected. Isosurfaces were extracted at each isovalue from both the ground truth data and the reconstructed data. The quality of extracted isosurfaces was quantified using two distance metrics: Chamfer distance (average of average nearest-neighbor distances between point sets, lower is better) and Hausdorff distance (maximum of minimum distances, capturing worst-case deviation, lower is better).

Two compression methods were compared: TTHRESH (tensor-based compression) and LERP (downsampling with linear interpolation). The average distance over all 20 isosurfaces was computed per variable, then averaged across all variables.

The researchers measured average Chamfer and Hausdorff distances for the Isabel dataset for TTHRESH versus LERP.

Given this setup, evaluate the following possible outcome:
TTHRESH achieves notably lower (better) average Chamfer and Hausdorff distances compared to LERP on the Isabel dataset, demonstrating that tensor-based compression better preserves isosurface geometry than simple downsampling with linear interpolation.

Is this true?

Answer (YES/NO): YES